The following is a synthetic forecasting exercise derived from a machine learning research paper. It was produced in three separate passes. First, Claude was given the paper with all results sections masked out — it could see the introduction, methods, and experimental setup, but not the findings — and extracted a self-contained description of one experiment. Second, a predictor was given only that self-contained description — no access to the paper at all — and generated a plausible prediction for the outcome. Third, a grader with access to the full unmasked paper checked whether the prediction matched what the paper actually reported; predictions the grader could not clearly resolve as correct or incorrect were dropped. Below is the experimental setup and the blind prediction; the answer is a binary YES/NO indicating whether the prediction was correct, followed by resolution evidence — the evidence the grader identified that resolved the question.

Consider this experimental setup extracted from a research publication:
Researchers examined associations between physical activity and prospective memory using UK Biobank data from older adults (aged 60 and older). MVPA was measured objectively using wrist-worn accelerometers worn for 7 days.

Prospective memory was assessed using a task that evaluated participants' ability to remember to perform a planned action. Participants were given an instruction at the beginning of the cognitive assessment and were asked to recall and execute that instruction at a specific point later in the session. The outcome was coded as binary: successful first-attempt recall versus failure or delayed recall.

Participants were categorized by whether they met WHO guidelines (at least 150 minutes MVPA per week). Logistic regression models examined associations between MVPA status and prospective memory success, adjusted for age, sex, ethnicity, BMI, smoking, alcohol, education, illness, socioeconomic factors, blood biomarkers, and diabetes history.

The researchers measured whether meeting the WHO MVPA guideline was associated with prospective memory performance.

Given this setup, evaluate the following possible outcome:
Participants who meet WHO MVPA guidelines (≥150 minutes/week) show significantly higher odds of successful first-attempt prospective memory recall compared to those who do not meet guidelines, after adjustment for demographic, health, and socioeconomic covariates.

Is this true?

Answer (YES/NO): NO